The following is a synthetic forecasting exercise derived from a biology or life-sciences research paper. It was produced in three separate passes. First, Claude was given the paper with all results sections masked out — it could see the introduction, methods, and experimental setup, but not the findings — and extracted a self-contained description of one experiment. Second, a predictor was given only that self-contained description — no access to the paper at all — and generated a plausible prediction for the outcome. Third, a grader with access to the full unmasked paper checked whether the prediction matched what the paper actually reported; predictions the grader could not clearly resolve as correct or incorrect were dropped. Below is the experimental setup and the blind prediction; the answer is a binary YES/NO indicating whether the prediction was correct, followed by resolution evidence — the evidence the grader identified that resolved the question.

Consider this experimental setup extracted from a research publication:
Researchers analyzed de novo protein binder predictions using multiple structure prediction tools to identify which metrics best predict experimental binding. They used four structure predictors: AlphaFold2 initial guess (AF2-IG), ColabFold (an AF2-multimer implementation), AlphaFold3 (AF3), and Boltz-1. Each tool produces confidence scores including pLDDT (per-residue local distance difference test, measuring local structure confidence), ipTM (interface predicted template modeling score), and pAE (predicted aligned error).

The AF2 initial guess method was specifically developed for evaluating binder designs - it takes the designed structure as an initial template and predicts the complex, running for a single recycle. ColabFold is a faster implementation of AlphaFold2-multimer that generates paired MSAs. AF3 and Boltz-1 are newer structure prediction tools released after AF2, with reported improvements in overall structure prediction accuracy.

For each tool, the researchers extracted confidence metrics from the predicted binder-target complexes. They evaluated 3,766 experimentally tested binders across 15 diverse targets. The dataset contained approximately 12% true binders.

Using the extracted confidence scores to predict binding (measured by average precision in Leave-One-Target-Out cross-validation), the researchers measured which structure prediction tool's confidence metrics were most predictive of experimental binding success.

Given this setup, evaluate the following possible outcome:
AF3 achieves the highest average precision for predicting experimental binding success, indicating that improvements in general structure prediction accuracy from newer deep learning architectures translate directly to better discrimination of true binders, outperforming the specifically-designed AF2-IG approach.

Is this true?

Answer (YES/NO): YES